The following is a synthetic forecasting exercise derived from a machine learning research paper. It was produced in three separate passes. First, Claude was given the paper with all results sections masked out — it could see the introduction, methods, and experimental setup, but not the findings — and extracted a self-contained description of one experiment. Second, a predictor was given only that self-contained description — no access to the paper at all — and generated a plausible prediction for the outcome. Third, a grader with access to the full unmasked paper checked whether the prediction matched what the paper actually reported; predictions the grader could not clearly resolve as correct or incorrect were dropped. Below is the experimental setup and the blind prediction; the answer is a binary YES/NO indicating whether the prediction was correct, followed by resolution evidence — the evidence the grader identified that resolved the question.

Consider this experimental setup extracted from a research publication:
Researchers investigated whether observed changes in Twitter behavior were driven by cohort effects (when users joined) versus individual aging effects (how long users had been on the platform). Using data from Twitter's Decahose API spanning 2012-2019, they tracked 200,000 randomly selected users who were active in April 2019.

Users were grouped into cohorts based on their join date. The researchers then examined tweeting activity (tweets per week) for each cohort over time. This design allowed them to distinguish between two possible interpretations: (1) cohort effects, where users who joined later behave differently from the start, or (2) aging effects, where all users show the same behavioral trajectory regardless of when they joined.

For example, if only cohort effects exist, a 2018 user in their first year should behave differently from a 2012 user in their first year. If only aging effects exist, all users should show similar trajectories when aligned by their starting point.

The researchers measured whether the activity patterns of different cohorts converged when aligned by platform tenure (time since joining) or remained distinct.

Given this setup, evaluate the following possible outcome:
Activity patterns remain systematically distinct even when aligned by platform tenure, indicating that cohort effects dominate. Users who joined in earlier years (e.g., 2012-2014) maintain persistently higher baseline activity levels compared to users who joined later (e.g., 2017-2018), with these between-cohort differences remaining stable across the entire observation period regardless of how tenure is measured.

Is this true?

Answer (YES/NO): NO